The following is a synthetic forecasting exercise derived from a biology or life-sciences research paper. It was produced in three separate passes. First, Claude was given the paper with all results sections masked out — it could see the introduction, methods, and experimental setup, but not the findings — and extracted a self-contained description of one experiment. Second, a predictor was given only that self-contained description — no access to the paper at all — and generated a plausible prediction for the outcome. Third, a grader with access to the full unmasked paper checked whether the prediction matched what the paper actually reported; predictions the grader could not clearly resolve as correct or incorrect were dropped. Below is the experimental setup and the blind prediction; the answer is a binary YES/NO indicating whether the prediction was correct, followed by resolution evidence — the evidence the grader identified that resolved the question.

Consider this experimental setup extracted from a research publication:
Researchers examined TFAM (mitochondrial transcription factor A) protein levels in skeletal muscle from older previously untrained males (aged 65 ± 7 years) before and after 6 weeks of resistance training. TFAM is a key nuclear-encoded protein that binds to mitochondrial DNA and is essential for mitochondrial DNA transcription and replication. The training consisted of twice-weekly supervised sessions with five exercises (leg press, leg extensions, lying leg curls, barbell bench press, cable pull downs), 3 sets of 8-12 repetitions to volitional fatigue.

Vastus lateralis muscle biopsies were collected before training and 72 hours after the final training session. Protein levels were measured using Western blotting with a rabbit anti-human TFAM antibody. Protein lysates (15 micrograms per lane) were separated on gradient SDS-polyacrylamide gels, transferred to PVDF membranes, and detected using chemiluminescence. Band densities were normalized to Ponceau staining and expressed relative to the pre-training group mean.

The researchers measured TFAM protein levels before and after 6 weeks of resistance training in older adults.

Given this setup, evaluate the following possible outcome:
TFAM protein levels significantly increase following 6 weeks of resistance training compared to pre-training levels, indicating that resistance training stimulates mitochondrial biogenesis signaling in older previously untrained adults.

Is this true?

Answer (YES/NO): NO